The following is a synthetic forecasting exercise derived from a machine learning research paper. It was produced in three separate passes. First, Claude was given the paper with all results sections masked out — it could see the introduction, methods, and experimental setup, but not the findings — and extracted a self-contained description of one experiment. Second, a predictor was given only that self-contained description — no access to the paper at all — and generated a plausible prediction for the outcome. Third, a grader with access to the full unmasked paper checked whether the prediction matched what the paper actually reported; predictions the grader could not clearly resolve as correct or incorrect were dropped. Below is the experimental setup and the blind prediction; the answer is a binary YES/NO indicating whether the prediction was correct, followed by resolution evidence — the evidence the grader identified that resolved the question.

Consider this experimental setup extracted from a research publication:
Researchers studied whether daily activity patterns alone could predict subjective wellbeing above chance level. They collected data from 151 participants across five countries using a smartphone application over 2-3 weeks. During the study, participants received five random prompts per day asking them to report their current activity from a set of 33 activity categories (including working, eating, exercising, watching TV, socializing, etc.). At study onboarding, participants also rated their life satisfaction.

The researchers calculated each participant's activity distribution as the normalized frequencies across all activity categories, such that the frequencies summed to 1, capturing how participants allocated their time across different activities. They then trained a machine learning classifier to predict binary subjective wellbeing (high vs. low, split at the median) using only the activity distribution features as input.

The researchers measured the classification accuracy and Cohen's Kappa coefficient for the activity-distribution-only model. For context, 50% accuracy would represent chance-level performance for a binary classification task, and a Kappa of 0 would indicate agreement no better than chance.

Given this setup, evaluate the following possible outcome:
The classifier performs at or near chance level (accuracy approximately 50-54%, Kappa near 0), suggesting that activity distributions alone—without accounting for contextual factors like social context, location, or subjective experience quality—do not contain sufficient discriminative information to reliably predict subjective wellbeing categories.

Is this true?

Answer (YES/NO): YES